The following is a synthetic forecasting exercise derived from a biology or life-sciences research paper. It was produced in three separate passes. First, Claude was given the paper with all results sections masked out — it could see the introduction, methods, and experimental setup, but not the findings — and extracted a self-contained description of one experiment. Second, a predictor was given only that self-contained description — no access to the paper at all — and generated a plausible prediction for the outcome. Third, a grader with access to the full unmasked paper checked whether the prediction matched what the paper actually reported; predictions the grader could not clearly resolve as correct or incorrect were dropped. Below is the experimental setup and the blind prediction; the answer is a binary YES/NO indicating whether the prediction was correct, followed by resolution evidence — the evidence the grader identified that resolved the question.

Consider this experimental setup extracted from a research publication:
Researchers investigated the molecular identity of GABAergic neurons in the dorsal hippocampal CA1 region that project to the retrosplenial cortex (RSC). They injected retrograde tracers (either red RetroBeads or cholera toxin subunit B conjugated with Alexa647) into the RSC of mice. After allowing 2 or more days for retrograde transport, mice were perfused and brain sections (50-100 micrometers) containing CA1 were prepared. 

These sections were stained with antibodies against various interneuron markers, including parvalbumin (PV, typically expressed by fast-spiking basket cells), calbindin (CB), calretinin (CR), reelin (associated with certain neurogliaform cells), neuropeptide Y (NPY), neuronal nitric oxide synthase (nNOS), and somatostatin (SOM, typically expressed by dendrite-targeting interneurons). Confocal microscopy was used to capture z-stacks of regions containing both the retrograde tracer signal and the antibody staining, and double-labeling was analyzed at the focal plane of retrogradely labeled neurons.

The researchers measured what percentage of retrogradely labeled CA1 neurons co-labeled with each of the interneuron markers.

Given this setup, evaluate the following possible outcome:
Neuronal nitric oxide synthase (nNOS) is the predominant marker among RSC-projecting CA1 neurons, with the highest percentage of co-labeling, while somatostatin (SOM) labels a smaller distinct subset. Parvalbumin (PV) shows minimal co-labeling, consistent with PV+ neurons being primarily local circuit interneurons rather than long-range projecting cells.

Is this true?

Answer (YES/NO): NO